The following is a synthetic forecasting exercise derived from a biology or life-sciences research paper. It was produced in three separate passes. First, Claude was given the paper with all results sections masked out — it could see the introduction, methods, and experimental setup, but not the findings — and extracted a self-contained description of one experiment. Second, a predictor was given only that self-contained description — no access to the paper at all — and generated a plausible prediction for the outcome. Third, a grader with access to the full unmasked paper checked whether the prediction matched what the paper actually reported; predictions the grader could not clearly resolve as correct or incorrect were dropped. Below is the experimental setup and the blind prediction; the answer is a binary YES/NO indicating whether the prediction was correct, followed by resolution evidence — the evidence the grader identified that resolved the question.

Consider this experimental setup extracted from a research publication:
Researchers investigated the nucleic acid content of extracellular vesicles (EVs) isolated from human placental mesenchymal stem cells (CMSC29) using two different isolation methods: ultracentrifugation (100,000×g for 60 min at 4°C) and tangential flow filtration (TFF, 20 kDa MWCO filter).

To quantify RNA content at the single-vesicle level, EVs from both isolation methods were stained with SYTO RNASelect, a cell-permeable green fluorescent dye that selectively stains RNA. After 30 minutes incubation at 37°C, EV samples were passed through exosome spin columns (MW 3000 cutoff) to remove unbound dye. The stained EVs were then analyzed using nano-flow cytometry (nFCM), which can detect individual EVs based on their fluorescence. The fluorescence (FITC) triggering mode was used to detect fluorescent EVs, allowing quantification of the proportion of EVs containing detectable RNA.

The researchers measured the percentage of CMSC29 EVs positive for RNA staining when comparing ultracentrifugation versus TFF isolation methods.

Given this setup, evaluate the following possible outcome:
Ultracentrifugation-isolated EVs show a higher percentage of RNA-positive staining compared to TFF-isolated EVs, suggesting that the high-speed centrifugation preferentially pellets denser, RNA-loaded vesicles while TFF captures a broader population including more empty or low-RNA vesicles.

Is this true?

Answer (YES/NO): NO